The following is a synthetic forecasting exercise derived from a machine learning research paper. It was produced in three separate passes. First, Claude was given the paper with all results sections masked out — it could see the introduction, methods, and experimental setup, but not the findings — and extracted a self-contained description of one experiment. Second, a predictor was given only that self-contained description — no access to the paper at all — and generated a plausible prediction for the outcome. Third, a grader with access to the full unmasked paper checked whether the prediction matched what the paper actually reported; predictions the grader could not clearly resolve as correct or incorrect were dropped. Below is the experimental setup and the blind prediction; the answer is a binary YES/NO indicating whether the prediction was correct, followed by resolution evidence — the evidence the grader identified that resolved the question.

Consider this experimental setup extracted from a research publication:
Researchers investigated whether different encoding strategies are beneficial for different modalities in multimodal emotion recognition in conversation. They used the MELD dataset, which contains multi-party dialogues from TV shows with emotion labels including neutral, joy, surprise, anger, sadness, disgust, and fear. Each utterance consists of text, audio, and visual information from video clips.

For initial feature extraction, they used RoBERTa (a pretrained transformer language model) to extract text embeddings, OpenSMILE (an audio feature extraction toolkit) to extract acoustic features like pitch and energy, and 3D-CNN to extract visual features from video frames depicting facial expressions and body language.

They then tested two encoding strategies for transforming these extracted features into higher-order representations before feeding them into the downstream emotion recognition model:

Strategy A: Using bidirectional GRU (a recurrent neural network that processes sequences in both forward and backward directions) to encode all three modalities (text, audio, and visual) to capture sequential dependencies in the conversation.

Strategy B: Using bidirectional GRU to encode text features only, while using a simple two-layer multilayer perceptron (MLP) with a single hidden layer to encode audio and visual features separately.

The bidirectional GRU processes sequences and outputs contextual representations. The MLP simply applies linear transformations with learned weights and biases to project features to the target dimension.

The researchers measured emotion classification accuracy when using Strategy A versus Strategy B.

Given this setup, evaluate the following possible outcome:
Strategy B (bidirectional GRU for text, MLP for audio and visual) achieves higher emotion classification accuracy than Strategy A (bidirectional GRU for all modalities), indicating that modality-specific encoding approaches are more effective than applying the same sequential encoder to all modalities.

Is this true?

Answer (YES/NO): NO